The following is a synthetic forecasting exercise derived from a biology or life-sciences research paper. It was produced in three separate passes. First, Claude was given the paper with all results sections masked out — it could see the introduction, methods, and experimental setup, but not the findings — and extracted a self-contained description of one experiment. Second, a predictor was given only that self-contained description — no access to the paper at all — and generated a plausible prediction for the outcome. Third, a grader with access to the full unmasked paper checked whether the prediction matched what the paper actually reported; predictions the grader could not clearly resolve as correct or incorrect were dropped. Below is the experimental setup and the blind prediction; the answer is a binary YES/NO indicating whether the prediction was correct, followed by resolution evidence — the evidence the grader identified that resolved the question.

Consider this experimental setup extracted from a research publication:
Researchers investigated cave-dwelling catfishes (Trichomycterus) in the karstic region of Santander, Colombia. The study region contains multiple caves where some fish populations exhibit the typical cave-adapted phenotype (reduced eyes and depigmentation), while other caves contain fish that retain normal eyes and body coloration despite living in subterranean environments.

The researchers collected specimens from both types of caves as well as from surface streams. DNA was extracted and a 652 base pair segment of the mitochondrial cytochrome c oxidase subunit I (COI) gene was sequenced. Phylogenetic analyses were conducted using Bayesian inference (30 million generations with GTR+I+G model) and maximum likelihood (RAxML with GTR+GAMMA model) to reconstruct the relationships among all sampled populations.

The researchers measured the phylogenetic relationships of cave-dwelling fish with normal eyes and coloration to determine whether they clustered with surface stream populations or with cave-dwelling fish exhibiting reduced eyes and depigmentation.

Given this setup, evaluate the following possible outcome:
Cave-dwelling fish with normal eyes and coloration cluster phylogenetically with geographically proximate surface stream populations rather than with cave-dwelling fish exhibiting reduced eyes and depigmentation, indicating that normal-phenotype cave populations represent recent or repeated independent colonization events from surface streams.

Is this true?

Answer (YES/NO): NO